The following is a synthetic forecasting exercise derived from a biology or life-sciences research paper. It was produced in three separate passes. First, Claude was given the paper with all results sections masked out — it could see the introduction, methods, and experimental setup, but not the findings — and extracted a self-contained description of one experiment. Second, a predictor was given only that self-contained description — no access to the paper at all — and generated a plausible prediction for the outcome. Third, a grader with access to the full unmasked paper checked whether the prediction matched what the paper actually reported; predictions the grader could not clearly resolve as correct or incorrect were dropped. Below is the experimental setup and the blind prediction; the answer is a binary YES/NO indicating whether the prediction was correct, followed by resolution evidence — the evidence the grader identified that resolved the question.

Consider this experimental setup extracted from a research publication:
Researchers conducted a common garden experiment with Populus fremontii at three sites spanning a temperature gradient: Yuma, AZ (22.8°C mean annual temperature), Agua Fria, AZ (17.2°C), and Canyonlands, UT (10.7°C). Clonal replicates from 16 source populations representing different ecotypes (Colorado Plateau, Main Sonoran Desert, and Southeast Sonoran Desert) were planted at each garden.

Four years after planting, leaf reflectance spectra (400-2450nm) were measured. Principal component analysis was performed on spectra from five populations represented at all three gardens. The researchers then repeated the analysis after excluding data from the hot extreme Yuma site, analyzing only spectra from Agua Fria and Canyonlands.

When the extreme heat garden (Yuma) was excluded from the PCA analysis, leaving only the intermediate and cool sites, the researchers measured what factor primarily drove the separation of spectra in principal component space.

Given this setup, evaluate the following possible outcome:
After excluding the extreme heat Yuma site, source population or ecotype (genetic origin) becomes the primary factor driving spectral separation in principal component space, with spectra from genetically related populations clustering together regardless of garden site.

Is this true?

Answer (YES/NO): YES